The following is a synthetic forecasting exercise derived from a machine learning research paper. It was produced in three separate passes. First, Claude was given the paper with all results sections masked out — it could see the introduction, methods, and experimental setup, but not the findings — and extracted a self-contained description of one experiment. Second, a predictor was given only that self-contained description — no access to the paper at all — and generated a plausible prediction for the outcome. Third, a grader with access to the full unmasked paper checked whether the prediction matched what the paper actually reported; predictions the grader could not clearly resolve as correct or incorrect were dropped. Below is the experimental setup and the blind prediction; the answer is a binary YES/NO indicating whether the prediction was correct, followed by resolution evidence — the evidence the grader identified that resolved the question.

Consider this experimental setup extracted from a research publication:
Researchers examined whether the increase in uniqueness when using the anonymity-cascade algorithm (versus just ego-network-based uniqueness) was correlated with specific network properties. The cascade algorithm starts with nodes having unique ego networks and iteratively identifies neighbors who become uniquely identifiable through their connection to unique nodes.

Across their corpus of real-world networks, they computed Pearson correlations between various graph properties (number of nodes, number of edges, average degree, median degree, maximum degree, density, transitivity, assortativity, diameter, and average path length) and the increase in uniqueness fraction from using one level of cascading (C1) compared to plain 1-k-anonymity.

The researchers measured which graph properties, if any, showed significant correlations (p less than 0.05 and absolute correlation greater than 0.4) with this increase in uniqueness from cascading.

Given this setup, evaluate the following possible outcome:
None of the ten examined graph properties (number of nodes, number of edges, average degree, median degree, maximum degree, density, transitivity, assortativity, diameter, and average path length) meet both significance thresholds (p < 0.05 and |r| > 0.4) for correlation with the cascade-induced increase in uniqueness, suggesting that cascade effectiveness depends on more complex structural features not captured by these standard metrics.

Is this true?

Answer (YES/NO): NO